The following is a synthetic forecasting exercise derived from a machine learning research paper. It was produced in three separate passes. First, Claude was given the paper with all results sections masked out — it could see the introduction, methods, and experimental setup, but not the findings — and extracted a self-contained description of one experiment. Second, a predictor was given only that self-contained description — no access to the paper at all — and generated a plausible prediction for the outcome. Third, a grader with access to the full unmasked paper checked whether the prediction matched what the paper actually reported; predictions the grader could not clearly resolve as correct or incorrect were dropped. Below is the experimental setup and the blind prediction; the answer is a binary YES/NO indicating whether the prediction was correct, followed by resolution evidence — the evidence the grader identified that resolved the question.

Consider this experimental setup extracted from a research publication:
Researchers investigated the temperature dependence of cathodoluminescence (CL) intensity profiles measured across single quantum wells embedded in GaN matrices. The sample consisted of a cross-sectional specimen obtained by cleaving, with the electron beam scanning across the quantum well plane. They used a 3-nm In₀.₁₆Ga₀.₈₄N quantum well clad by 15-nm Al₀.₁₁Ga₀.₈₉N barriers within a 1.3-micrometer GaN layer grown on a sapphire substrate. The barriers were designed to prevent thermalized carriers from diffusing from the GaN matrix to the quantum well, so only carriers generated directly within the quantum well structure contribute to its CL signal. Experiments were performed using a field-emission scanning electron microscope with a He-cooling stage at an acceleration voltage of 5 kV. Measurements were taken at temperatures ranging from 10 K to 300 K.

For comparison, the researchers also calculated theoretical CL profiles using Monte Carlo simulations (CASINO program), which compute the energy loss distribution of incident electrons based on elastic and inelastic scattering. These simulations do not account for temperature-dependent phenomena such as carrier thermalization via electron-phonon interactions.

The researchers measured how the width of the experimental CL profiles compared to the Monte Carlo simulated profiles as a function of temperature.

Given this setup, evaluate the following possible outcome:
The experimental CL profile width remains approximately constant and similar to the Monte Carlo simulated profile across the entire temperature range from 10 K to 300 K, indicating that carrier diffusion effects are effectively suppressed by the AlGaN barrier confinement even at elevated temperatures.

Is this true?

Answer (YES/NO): NO